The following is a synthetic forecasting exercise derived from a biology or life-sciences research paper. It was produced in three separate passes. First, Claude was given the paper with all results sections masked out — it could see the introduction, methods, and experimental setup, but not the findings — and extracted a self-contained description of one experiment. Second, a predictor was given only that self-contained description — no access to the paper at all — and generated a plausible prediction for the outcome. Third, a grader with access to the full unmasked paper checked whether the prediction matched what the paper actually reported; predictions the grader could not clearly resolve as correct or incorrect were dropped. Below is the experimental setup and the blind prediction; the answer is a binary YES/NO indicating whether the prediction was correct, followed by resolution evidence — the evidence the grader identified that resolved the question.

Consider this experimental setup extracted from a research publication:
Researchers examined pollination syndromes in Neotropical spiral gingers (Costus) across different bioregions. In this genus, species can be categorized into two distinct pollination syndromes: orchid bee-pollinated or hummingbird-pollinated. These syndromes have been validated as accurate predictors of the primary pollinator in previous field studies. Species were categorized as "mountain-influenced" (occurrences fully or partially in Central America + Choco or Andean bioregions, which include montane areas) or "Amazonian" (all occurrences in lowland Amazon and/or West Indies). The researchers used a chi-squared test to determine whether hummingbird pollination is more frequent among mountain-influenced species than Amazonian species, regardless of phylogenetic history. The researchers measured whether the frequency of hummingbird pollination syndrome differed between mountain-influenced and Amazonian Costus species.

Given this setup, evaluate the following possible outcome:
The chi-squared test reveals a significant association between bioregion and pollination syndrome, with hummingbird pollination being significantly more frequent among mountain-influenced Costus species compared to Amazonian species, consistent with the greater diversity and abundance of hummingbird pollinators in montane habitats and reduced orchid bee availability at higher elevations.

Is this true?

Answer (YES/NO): NO